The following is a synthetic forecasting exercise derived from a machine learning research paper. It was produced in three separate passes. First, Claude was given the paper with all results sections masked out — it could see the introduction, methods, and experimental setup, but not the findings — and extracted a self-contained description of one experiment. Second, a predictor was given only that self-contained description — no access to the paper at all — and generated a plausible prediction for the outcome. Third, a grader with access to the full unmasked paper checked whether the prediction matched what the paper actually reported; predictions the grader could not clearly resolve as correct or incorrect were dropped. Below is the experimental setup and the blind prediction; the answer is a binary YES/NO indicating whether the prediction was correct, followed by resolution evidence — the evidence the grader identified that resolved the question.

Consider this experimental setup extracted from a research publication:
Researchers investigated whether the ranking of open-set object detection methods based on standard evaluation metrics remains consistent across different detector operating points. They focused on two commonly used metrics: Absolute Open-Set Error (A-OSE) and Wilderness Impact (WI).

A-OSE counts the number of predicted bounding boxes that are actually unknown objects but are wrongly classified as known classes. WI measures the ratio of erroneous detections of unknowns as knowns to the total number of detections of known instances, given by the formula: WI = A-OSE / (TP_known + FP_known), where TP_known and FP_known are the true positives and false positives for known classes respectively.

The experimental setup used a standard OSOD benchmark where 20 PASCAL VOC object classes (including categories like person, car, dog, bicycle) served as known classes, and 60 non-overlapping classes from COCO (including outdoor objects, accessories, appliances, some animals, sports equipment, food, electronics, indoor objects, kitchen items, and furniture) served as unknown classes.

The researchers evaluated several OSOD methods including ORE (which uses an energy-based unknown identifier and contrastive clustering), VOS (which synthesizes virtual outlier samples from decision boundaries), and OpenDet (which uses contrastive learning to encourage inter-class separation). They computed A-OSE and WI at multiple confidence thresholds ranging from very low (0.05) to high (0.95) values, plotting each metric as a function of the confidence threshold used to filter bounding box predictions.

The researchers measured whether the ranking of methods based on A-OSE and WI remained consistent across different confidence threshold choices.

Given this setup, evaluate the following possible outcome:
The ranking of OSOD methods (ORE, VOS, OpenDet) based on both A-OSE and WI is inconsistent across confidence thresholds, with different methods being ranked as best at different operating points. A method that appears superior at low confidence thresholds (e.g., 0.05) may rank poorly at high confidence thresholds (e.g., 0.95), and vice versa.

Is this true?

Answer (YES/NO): YES